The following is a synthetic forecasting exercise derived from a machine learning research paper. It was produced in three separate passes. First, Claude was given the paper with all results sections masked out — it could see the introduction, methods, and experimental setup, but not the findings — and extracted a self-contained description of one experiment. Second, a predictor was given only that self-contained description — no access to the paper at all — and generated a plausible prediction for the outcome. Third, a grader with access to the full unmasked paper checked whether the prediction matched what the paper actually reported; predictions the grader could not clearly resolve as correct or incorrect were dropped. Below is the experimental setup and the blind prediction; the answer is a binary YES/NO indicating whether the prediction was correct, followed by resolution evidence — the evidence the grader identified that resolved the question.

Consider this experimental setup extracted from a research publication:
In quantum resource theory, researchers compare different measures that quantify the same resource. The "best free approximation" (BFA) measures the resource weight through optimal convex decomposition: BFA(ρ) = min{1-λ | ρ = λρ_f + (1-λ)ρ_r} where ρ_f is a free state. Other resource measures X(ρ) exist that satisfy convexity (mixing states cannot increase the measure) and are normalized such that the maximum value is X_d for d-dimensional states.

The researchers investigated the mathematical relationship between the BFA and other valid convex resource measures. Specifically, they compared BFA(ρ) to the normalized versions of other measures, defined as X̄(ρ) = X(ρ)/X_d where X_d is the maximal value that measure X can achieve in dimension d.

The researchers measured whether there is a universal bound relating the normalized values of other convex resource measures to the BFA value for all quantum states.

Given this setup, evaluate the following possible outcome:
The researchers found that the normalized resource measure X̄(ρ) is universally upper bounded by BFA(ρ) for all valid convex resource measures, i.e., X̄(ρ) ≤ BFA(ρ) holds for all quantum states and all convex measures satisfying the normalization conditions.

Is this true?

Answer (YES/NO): YES